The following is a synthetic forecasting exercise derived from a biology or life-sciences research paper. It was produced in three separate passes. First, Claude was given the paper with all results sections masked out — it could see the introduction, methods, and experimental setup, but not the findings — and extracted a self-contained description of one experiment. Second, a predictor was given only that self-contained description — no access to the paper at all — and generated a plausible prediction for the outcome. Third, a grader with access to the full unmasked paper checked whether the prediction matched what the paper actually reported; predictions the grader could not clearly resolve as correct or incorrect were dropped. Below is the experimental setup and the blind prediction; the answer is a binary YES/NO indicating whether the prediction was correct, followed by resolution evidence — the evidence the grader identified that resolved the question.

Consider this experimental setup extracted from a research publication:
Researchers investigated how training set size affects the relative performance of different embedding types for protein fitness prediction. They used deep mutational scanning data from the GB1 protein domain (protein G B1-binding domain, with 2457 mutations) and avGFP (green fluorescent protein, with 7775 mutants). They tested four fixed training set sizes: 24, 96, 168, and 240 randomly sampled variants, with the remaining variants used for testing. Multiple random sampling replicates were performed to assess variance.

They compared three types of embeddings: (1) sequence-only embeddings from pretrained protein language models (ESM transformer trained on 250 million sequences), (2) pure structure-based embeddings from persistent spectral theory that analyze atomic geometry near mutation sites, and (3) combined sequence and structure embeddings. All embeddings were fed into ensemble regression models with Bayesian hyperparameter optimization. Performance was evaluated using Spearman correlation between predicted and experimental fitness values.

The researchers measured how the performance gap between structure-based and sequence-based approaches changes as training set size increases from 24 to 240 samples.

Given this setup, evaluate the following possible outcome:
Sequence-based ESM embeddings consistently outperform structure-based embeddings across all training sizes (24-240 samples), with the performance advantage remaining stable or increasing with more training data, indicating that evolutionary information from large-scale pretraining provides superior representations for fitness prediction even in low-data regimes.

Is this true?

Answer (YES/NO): NO